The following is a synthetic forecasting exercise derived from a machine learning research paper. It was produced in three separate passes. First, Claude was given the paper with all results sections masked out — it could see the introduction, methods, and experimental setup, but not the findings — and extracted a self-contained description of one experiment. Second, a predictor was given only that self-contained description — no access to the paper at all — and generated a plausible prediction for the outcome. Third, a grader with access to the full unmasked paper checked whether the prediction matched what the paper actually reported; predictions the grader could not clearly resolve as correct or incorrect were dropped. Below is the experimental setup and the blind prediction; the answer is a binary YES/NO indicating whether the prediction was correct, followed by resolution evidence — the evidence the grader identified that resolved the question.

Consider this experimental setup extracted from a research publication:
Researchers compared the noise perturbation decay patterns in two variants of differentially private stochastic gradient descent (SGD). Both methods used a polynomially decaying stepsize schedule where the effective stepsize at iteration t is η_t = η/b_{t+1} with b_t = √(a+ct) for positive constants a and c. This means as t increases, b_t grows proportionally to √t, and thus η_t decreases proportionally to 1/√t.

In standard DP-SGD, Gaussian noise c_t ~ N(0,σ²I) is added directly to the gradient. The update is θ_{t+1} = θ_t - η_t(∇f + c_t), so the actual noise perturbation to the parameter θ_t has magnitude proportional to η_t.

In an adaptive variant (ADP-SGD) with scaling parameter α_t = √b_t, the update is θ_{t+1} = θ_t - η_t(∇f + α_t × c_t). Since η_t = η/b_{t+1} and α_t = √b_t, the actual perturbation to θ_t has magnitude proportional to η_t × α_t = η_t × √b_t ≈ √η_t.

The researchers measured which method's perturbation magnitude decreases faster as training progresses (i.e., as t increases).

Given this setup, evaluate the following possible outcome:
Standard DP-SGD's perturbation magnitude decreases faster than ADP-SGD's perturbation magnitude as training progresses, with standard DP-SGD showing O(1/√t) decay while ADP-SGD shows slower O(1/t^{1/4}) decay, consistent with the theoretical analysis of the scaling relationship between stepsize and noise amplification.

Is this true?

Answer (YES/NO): YES